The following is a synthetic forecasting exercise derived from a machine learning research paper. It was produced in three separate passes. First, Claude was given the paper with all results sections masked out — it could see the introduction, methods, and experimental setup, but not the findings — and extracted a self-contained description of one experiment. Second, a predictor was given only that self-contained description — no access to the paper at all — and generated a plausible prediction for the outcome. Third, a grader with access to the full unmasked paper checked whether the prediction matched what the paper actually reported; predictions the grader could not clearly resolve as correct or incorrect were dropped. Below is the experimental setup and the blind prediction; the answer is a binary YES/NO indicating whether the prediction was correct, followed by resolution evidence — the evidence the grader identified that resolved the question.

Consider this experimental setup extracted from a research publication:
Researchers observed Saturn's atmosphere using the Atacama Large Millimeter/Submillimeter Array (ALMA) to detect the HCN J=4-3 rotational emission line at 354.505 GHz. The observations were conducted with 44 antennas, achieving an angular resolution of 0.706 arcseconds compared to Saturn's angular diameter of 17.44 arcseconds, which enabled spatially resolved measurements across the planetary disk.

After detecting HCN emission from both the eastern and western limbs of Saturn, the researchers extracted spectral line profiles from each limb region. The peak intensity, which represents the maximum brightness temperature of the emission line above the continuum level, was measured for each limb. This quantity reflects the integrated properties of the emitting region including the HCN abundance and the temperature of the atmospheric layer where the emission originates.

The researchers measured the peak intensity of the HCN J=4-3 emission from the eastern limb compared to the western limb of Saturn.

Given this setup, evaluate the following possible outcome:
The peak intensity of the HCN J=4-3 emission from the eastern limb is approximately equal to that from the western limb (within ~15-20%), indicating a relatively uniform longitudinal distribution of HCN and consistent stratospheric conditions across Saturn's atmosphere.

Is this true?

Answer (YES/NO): NO